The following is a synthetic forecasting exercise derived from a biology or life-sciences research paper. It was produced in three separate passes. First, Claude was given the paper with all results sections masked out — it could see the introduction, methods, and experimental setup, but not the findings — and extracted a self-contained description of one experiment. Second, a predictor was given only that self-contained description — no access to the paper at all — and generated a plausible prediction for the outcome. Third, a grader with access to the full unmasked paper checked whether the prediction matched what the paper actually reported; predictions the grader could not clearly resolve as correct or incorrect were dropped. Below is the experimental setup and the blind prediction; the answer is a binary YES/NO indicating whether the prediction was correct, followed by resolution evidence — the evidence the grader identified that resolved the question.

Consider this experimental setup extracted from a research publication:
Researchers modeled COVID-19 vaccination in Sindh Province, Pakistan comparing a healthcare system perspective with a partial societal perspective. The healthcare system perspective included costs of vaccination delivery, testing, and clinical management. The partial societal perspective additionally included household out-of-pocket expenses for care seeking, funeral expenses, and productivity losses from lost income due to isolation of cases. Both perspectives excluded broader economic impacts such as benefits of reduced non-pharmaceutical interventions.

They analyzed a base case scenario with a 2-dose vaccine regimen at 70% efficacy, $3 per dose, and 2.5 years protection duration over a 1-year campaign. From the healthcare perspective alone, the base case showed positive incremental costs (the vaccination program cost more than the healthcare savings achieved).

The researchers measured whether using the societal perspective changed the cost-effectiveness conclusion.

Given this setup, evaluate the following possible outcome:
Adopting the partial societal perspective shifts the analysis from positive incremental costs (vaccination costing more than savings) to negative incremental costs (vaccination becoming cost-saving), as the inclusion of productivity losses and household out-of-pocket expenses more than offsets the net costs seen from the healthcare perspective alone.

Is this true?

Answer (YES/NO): YES